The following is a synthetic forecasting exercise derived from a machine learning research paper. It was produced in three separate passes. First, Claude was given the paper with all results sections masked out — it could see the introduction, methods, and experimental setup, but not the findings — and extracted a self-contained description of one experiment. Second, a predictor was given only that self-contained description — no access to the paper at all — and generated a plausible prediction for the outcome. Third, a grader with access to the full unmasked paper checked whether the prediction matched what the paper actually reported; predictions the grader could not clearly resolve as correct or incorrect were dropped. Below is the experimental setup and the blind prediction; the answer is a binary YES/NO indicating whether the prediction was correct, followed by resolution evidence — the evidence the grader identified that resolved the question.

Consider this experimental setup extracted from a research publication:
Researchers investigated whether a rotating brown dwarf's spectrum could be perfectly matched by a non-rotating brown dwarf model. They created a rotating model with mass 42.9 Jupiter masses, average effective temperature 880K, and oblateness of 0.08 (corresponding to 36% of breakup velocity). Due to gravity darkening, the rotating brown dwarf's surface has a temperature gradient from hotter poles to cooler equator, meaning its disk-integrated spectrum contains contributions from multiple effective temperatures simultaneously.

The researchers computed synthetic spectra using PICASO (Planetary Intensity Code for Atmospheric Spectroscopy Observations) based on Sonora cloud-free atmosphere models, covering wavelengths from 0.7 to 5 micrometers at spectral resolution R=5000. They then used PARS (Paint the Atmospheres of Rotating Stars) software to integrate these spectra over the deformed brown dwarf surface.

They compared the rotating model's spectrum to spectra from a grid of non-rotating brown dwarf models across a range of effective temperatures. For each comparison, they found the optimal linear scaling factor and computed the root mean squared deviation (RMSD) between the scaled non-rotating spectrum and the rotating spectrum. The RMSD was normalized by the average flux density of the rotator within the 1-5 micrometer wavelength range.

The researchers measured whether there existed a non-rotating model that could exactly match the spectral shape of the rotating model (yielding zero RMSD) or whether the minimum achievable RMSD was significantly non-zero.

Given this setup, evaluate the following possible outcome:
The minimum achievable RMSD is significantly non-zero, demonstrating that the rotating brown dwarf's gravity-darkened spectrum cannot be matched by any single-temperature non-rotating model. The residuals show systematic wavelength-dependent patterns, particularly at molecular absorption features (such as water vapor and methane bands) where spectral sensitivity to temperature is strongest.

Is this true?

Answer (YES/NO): NO